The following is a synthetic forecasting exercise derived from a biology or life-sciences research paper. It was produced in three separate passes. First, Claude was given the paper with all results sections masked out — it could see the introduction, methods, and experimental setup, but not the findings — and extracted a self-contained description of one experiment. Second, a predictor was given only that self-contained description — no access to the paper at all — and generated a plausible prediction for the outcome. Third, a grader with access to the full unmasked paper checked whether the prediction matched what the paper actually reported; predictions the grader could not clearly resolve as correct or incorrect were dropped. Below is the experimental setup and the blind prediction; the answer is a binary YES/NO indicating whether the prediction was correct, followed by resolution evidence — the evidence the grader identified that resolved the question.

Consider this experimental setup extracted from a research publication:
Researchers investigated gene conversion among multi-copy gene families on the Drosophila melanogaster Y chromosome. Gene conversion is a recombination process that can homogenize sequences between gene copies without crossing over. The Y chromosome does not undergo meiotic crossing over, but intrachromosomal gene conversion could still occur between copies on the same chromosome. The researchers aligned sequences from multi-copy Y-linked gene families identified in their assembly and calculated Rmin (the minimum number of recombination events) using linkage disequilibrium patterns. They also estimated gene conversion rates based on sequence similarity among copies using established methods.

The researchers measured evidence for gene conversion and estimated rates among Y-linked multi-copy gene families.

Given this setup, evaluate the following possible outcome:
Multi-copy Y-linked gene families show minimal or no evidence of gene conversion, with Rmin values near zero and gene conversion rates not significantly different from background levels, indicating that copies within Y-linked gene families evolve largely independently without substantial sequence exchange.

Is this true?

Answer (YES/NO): NO